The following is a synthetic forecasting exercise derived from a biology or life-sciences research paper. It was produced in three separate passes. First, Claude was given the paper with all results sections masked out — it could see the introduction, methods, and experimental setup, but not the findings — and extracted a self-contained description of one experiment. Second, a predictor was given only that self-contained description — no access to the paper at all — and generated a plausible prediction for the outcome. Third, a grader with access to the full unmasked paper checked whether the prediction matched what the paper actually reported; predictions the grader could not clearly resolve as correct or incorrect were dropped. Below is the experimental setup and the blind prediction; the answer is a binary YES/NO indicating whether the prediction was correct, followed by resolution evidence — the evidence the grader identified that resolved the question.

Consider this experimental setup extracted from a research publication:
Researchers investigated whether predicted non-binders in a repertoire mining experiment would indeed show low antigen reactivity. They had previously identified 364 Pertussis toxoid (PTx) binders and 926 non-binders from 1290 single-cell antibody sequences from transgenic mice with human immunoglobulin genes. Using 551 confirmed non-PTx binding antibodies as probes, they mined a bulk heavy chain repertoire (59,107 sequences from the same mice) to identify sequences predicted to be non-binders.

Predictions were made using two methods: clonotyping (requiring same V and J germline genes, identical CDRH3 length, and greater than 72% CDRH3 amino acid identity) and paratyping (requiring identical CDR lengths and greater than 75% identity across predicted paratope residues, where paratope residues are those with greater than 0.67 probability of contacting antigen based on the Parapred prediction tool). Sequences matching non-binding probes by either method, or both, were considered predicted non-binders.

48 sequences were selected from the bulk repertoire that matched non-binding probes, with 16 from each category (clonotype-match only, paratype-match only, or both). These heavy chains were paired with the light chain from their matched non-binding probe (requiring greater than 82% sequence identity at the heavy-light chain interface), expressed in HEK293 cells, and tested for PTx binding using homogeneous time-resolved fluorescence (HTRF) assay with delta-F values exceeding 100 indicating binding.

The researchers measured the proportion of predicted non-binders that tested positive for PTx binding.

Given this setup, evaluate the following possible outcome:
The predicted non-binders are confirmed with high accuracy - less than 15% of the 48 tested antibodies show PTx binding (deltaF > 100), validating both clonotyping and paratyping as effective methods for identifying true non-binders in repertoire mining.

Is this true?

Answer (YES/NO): YES